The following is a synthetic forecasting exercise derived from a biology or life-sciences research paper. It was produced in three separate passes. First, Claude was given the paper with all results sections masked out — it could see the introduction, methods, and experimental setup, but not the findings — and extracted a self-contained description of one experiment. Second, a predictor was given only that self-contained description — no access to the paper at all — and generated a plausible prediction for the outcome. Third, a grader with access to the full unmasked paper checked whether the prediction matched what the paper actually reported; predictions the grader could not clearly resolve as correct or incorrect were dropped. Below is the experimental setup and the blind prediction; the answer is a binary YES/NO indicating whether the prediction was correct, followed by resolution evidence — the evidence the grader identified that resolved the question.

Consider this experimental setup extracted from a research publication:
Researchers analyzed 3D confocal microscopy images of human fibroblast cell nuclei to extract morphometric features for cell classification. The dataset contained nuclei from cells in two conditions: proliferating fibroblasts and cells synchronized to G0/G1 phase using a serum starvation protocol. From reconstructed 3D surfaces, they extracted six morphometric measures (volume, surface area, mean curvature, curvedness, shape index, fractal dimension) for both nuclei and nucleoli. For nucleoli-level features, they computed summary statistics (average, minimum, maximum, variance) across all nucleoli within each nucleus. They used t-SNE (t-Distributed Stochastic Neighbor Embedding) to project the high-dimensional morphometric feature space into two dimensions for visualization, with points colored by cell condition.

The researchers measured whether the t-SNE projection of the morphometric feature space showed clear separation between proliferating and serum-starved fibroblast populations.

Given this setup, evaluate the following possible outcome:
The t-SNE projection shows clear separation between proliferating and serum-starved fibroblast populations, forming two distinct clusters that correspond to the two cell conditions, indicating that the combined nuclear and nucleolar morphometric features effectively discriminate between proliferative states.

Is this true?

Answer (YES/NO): NO